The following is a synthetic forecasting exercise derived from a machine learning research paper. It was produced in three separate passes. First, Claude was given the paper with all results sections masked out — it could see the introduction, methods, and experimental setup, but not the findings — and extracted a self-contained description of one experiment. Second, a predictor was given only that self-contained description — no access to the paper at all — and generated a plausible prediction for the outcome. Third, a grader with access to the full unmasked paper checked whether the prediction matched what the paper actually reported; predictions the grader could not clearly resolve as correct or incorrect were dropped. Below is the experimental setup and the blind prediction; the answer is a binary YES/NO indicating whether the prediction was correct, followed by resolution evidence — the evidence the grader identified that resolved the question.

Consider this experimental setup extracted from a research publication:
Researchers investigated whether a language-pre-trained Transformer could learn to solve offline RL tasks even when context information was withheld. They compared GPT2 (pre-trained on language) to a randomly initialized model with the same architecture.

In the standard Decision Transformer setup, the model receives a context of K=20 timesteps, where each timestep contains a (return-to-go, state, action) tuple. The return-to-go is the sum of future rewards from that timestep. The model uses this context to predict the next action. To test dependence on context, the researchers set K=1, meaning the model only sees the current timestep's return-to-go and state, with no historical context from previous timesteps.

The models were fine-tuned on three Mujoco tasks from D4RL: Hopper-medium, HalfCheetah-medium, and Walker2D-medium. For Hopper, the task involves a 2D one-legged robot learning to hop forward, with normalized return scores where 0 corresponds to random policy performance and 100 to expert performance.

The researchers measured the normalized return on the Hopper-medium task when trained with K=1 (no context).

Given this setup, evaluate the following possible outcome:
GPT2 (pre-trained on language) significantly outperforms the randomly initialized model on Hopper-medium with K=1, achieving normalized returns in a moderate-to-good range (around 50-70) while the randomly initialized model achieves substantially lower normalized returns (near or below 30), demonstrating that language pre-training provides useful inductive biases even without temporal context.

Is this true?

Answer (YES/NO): NO